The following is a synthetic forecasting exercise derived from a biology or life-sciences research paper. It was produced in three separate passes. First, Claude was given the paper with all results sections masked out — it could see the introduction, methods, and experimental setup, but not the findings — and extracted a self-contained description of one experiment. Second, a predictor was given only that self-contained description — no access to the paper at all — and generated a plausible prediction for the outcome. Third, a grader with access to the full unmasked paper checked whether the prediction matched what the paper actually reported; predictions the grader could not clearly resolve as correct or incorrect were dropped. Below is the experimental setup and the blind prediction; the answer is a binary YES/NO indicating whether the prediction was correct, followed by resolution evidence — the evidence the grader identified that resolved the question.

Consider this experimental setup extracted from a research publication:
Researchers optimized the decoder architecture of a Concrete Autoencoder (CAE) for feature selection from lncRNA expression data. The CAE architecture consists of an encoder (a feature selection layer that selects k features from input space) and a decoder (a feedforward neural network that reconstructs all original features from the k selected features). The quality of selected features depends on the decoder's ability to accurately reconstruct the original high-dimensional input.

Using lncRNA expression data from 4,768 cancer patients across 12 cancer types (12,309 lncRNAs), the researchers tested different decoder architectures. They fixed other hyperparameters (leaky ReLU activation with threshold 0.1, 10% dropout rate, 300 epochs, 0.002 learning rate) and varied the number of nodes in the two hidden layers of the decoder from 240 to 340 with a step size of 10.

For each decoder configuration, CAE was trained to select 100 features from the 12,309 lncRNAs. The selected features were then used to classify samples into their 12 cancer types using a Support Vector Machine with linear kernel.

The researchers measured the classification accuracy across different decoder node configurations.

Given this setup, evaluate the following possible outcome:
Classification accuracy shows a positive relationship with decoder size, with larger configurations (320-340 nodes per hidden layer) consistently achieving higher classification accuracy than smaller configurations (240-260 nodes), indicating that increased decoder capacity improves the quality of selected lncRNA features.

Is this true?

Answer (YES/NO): NO